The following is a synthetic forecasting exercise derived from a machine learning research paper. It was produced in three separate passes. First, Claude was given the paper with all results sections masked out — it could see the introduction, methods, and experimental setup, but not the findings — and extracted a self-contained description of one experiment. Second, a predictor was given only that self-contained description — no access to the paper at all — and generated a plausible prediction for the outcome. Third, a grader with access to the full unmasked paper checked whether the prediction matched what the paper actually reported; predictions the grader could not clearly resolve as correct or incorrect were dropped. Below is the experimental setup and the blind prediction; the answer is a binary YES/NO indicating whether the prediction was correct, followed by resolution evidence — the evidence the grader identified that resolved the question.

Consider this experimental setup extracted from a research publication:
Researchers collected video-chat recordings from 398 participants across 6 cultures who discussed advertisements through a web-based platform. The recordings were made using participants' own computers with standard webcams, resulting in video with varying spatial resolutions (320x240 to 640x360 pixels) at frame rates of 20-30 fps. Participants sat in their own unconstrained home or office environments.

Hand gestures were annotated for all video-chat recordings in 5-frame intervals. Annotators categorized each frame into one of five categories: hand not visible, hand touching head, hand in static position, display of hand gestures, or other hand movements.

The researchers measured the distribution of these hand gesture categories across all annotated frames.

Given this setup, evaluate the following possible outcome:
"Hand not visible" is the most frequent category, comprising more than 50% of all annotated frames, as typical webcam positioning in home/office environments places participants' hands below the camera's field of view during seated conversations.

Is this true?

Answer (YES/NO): YES